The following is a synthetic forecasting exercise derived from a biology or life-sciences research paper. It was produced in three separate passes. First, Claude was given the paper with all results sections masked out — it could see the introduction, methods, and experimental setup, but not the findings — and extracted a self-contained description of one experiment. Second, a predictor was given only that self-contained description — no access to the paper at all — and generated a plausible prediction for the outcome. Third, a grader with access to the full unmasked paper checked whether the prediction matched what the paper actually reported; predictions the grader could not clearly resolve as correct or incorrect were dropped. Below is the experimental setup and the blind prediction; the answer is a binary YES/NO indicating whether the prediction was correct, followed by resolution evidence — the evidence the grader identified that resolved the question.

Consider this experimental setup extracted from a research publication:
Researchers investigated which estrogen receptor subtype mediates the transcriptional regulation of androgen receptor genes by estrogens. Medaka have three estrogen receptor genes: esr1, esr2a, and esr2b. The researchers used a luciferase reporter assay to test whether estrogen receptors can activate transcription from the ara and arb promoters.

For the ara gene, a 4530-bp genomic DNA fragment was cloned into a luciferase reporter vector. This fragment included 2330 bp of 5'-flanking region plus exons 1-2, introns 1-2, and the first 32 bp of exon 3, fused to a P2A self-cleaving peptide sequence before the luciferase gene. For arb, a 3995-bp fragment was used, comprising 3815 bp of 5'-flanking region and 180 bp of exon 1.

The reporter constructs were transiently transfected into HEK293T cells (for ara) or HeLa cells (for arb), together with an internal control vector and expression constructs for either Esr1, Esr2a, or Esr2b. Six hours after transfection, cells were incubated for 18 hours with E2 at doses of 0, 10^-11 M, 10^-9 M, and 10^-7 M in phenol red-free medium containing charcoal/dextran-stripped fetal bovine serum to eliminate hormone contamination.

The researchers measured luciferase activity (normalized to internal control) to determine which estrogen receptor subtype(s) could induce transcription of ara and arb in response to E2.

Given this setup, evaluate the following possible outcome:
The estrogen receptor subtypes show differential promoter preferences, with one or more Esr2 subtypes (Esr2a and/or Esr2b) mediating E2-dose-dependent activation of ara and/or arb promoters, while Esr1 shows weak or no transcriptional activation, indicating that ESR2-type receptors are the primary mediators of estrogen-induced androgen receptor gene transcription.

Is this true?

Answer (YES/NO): NO